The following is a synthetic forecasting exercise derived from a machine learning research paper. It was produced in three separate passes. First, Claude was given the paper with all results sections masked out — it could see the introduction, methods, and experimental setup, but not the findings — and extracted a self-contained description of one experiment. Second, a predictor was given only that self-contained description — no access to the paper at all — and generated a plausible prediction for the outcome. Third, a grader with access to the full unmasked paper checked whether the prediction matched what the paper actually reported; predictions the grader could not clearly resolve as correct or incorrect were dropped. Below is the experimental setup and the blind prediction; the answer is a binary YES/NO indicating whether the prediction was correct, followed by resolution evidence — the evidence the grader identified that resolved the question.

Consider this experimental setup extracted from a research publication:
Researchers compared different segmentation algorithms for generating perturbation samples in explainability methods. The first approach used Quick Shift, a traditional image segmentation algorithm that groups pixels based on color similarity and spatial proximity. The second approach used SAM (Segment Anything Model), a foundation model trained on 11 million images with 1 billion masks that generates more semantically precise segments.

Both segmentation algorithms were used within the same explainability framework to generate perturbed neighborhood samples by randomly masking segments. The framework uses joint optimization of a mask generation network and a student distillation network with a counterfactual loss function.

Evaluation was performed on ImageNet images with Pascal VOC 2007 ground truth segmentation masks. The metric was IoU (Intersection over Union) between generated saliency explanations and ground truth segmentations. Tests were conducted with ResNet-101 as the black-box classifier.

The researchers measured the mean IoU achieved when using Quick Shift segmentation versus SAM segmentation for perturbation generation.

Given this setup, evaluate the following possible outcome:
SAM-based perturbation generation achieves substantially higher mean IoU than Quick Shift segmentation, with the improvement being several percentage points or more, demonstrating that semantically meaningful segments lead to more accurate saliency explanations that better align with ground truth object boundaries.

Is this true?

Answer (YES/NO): NO